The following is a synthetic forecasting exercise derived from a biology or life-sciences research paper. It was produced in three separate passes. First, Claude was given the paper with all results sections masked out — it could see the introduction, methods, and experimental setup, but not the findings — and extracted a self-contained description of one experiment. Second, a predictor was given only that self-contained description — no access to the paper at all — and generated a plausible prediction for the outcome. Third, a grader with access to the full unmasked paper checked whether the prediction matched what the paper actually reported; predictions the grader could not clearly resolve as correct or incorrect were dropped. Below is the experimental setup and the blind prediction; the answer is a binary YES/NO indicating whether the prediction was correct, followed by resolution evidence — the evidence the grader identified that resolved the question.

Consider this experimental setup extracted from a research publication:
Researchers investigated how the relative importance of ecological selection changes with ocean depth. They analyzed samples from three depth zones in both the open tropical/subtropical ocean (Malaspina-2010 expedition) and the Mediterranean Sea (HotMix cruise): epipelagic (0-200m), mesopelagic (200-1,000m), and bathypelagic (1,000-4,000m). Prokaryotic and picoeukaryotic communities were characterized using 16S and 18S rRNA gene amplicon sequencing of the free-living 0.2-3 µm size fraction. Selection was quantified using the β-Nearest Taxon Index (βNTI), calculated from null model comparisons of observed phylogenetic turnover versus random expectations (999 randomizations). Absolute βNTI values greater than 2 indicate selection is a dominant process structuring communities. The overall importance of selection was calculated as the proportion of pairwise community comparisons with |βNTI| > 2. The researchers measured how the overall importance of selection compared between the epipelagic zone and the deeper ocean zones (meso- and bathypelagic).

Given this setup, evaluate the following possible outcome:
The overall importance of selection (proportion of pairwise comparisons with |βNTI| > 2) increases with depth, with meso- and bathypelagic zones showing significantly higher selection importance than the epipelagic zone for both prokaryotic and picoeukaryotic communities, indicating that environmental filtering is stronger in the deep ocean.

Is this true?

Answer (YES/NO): NO